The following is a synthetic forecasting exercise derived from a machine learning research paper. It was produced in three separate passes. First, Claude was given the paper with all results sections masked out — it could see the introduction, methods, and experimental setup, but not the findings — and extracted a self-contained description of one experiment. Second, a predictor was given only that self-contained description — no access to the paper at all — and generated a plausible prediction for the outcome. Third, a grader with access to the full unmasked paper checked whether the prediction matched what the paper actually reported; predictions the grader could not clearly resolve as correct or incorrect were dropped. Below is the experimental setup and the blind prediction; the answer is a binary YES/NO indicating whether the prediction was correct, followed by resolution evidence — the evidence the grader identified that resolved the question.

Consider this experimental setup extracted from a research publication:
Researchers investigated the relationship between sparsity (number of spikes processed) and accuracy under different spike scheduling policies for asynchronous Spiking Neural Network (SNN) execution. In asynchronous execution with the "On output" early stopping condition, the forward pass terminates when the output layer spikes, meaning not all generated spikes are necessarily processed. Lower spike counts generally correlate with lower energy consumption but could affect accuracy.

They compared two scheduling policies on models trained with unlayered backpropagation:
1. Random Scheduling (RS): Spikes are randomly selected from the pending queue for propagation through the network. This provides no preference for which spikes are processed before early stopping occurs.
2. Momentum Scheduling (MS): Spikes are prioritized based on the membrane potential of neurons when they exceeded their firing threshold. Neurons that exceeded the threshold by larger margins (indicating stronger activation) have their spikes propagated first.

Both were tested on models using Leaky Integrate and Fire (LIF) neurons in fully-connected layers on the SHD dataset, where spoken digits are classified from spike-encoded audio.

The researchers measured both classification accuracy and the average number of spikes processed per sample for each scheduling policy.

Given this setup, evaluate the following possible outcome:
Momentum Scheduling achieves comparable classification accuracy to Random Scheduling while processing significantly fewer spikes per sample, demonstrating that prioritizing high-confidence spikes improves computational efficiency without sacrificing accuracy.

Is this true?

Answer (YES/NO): NO